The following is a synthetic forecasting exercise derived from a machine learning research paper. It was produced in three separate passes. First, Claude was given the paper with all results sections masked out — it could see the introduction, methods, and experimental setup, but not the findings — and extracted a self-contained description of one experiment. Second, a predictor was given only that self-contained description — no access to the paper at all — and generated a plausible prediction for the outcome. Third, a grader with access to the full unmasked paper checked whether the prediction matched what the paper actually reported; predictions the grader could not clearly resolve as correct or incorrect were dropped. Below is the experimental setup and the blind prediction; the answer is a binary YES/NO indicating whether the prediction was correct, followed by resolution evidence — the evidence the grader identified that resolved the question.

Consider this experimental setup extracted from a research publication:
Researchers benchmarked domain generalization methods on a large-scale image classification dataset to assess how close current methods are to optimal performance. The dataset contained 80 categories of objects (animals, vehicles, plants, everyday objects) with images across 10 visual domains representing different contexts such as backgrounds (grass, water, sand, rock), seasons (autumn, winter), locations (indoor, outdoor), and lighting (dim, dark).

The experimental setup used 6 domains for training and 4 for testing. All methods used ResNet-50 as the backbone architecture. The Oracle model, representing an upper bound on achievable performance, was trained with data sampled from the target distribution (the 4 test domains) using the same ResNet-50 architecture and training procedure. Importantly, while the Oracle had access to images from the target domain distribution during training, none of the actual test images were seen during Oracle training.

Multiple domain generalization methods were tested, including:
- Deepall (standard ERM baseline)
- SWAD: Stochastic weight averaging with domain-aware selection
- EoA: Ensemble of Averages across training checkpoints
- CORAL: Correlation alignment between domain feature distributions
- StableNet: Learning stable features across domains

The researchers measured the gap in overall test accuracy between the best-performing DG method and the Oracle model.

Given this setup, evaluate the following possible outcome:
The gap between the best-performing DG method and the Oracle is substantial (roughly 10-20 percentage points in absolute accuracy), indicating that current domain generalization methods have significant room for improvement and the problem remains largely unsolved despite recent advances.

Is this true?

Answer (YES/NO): NO